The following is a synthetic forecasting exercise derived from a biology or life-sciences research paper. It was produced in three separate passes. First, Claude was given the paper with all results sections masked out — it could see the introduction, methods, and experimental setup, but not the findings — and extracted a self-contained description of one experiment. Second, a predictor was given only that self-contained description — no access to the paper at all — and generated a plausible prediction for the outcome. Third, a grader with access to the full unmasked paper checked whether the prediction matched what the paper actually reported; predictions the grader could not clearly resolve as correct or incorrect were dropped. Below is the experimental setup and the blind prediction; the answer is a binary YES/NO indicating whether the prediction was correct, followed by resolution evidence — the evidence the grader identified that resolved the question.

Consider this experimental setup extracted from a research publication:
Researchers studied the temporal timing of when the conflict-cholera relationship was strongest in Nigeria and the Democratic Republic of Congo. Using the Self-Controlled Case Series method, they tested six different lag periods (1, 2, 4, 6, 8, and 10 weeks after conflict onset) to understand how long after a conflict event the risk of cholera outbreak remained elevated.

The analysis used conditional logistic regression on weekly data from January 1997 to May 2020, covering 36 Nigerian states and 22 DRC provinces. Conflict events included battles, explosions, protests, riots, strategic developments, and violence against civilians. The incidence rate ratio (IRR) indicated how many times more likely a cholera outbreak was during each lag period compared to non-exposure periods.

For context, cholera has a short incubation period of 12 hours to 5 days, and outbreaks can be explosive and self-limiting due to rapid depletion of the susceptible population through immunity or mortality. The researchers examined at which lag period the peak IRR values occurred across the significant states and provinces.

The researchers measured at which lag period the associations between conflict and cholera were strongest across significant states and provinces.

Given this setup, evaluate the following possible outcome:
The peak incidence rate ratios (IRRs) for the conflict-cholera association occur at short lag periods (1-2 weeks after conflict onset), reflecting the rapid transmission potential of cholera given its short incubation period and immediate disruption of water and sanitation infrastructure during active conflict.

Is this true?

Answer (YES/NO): YES